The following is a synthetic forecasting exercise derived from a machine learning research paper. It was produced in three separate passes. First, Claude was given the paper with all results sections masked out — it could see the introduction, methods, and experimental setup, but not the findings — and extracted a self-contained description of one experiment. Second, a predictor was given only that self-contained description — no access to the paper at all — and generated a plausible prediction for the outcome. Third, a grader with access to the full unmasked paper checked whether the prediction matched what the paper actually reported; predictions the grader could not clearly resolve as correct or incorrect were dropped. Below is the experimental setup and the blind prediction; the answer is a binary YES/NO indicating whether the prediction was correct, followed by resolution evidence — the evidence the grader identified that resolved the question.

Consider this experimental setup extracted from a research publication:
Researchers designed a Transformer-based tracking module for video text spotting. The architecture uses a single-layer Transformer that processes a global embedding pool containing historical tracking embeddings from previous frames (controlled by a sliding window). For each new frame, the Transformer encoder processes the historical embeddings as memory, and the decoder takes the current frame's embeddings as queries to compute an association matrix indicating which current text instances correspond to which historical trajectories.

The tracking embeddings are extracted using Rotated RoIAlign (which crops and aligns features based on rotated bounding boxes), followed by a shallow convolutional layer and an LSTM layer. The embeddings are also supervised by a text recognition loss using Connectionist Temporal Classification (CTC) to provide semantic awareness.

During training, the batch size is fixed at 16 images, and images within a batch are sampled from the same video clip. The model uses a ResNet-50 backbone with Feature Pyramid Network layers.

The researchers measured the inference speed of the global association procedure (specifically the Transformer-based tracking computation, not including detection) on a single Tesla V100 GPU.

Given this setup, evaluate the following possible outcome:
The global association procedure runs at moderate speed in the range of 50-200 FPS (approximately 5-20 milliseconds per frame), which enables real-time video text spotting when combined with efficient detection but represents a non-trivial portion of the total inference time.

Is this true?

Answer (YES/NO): NO